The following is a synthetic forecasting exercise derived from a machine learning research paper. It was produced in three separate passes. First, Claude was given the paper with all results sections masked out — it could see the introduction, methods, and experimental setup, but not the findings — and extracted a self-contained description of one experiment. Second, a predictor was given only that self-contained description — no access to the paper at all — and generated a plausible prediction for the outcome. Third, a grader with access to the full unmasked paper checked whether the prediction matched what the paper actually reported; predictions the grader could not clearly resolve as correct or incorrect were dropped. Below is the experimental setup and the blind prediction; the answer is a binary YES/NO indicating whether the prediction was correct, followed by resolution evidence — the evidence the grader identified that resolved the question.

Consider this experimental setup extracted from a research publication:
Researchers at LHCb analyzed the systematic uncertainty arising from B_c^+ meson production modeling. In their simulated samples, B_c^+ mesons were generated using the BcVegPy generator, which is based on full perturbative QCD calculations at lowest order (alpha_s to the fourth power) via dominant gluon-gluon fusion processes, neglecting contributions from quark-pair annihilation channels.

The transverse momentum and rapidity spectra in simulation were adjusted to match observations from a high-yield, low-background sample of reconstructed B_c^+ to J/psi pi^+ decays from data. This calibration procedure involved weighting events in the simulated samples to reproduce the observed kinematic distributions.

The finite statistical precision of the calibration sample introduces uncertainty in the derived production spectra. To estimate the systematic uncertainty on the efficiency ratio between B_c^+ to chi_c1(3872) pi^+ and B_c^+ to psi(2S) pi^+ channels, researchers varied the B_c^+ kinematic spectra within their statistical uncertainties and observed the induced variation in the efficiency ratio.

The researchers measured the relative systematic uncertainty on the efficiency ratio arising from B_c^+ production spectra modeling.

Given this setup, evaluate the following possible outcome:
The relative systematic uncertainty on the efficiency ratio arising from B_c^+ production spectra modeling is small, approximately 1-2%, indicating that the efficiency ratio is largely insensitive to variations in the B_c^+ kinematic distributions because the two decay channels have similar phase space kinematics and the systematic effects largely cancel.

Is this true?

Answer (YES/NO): NO